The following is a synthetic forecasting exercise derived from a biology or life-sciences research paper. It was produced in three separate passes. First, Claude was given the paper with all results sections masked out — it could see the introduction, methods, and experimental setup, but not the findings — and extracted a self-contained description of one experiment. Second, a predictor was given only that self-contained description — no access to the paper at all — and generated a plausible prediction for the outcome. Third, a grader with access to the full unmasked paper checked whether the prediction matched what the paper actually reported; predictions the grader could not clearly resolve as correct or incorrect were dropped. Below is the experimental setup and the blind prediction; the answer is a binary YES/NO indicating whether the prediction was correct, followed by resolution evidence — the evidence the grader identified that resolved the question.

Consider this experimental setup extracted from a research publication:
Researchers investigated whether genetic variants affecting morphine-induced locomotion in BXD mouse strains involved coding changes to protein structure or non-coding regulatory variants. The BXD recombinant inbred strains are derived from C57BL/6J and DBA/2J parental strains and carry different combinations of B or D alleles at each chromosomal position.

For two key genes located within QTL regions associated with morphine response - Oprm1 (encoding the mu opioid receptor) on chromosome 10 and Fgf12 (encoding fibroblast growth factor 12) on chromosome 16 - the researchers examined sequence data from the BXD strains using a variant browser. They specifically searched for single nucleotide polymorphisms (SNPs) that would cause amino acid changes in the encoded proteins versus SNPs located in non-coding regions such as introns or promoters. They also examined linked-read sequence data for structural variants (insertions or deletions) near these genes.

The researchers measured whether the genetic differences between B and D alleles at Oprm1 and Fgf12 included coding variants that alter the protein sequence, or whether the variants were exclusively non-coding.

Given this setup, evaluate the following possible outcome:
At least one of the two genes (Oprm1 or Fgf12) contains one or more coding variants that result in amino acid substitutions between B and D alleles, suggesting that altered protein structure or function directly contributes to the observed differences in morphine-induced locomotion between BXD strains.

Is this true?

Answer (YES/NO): NO